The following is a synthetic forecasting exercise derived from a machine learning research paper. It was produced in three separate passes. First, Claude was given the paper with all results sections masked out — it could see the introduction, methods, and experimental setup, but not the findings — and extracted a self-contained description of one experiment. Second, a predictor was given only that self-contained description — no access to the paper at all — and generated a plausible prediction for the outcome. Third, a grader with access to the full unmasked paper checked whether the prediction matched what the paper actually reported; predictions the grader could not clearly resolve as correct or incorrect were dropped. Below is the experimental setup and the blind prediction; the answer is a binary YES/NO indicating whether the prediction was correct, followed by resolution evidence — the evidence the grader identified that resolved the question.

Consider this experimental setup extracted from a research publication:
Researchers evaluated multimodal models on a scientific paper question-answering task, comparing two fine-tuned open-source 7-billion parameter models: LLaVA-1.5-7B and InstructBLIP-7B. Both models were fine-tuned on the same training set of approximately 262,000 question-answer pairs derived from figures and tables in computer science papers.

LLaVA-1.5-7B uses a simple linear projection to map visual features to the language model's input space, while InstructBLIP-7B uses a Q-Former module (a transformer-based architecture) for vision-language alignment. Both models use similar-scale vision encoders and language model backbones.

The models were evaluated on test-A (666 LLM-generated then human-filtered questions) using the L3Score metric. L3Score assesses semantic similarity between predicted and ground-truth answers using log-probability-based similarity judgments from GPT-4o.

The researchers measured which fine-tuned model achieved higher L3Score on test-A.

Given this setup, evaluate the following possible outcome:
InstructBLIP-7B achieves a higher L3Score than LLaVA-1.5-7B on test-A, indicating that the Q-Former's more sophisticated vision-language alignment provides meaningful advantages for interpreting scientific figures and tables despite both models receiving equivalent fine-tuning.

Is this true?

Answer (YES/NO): NO